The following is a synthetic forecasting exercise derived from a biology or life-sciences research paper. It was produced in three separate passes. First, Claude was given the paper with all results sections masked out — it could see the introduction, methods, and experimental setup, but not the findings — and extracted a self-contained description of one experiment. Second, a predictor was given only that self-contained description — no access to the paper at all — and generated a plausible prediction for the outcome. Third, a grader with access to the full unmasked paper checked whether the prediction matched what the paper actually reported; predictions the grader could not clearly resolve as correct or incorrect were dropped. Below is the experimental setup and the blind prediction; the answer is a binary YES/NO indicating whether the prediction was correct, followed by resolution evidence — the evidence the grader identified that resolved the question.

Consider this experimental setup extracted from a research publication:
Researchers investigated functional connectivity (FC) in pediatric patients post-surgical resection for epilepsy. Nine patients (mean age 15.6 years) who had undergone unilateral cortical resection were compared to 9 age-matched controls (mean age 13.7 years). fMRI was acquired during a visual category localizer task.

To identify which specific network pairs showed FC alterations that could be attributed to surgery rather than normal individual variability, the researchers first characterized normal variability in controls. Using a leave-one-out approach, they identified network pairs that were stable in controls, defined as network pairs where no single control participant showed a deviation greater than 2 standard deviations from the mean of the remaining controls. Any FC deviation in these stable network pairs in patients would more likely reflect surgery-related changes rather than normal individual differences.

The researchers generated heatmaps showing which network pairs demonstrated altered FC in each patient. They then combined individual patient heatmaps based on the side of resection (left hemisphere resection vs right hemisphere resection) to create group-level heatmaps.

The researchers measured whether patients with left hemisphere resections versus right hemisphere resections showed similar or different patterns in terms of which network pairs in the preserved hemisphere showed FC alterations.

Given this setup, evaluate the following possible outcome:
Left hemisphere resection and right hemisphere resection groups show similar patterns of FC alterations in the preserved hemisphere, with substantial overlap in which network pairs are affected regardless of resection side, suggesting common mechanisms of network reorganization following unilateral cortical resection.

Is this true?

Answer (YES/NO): NO